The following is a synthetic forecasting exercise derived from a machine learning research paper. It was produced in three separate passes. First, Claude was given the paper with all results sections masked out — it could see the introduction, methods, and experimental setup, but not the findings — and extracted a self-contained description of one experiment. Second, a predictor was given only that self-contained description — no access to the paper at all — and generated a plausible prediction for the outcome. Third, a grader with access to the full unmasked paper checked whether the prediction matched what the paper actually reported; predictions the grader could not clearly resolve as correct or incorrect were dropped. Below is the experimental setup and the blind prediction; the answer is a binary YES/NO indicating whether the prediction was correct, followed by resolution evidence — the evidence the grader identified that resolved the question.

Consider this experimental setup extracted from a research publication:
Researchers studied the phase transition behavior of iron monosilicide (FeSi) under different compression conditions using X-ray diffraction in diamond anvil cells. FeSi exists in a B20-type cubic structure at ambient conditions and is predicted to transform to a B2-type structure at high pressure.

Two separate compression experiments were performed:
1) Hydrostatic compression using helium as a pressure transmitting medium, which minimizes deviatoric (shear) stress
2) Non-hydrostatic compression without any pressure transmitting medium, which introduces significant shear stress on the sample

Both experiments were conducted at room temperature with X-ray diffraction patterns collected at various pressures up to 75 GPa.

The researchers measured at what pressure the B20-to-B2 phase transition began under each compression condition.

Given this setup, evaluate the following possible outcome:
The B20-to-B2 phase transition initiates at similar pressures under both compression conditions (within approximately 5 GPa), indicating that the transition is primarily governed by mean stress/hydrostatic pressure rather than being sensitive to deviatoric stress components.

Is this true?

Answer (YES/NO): NO